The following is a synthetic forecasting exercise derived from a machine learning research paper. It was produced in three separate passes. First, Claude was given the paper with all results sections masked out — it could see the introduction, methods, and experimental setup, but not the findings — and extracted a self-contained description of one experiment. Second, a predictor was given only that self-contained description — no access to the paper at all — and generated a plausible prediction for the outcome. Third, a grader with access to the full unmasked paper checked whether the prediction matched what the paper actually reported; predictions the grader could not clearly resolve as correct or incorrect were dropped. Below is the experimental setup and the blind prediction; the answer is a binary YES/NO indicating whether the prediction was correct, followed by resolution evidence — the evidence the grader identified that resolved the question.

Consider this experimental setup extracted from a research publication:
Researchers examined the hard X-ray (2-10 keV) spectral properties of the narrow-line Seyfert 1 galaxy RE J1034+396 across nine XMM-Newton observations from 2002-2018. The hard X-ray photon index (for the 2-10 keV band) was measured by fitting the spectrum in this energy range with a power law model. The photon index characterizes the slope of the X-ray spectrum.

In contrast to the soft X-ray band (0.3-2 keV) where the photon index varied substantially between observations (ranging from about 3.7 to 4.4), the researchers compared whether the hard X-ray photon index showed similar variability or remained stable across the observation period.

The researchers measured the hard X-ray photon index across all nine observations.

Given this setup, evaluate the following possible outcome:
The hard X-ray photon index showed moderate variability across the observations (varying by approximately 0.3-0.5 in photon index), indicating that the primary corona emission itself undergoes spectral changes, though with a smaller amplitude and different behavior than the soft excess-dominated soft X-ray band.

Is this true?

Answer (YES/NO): NO